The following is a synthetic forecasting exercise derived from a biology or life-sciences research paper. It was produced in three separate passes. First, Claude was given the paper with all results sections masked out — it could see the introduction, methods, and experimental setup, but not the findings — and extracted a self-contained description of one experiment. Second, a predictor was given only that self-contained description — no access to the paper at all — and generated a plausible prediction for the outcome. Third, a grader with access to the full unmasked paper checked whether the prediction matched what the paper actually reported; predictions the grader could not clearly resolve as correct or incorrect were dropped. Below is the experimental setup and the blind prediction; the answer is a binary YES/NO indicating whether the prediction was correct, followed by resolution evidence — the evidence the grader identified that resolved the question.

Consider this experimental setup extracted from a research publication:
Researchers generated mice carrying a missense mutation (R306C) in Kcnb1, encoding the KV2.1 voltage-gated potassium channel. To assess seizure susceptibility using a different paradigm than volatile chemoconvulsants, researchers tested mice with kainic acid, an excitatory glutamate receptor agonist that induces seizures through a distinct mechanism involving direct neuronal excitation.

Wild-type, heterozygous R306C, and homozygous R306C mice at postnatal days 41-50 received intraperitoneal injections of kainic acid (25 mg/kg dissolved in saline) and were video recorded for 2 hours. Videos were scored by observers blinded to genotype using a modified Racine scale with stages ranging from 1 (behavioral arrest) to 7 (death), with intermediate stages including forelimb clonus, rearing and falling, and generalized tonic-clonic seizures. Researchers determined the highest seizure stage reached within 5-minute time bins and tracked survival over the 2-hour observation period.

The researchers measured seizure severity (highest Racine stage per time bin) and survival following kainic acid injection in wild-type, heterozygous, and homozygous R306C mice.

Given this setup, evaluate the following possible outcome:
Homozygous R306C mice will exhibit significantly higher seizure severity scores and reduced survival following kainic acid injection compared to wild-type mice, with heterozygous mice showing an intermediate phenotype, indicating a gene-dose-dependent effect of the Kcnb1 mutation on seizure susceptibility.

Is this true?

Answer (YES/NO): YES